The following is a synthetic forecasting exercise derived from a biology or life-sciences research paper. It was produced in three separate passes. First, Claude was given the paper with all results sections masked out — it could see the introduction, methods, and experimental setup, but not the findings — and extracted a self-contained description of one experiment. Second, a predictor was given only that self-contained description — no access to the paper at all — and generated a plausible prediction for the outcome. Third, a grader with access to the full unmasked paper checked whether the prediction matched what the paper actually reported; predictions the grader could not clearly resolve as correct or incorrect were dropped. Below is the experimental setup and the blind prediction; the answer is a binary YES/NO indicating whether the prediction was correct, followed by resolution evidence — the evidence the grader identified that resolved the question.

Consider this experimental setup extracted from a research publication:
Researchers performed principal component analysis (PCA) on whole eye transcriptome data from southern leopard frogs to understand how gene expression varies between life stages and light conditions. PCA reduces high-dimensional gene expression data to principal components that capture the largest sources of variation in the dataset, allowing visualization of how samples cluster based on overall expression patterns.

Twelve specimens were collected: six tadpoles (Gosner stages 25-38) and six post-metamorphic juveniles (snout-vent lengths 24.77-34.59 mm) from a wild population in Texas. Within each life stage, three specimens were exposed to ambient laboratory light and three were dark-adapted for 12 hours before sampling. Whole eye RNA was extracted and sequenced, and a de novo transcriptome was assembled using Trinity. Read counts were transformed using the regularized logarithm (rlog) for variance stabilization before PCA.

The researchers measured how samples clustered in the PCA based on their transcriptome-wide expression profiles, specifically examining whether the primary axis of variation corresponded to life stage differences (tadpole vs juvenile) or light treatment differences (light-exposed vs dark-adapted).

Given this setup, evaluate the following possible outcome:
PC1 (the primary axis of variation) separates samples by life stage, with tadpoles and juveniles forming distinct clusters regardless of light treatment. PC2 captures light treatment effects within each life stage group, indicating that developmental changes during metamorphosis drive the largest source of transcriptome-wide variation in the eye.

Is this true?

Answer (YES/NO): NO